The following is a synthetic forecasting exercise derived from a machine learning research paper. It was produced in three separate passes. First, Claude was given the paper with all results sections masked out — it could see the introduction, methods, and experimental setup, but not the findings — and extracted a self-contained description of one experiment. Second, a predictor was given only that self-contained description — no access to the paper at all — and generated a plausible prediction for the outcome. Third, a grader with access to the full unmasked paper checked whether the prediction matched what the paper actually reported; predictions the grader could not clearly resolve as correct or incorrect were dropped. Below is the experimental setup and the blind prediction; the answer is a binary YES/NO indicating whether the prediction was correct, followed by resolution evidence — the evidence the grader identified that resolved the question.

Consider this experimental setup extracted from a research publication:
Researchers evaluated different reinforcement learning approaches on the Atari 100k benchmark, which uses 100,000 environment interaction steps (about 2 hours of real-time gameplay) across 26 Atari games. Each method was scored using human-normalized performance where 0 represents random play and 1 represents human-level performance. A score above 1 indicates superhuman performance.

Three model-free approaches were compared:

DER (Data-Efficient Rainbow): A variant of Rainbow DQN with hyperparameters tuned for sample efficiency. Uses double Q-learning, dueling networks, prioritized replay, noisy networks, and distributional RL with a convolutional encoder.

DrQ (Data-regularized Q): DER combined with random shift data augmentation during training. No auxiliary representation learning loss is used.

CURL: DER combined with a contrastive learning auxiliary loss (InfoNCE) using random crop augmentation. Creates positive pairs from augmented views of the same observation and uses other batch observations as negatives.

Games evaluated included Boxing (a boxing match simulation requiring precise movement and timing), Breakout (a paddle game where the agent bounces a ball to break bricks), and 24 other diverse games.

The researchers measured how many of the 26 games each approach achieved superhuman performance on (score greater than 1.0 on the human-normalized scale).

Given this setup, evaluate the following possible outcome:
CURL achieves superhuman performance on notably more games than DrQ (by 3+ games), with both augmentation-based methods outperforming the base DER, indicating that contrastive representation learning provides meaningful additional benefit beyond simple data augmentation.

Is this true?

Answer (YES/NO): NO